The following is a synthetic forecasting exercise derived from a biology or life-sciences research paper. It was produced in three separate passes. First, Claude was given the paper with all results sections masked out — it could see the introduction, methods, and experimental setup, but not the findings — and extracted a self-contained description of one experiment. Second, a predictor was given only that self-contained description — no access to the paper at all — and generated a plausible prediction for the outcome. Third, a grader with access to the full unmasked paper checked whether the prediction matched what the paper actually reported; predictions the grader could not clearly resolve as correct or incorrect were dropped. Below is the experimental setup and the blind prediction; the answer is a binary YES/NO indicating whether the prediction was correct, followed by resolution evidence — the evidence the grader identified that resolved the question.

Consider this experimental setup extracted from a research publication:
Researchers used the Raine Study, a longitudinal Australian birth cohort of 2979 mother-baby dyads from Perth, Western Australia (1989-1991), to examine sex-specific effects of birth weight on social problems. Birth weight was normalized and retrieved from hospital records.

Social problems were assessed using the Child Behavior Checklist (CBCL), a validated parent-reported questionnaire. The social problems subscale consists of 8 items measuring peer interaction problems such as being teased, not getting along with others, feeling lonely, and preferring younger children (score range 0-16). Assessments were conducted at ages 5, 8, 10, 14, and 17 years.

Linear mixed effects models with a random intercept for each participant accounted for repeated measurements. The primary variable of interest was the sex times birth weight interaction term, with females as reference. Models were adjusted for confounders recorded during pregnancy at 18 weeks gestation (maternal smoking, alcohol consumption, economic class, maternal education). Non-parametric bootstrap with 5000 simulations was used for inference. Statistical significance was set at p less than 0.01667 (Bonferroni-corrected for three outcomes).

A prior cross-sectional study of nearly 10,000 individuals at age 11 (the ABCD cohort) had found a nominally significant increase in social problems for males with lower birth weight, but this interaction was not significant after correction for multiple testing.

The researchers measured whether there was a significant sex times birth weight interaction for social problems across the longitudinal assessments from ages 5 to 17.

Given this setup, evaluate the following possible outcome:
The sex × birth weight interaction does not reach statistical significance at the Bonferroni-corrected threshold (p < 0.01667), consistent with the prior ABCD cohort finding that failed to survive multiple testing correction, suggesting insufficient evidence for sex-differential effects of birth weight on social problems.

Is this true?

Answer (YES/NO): NO